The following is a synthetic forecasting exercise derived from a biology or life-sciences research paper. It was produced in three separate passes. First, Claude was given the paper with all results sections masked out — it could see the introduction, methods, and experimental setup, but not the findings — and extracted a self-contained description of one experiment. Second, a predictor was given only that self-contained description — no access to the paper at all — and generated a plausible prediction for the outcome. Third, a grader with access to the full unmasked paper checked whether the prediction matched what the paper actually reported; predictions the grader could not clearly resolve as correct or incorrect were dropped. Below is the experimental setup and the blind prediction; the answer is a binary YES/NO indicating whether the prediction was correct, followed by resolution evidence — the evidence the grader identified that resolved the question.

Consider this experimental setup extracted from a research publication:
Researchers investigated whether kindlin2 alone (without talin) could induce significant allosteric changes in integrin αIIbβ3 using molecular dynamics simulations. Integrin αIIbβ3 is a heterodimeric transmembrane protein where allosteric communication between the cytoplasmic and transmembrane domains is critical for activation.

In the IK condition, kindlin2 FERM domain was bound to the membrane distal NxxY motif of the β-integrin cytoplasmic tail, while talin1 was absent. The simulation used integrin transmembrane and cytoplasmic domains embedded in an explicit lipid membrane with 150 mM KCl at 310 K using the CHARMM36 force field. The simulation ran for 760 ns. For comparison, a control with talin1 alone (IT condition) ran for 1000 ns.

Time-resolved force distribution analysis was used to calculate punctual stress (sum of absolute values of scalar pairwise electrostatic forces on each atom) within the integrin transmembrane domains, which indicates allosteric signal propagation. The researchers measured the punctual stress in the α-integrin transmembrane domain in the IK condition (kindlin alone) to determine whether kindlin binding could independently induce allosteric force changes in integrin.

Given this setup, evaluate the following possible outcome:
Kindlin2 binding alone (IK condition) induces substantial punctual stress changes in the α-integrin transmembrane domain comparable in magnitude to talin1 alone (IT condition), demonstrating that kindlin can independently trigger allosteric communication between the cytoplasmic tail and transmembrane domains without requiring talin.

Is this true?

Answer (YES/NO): NO